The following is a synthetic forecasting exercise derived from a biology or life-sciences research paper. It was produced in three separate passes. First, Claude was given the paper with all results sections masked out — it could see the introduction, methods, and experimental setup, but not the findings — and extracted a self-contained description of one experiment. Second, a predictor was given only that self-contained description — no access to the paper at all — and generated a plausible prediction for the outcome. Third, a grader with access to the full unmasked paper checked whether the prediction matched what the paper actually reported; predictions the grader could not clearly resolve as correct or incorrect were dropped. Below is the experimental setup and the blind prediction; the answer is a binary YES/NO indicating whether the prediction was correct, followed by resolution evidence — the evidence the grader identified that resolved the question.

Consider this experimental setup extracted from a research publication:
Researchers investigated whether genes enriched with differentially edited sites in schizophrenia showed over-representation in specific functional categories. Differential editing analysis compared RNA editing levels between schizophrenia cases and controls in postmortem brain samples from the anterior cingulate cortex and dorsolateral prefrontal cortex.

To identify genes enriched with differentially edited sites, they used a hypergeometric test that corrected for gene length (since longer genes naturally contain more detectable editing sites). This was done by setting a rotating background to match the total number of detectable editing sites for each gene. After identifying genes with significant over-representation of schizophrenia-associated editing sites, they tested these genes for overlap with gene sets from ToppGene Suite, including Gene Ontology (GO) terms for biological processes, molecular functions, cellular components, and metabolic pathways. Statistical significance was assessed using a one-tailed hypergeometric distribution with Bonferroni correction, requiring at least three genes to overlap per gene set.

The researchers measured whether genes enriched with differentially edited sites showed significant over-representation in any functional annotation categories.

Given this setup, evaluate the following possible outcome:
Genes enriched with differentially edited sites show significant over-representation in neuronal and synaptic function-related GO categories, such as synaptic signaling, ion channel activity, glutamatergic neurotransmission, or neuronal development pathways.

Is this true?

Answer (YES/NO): YES